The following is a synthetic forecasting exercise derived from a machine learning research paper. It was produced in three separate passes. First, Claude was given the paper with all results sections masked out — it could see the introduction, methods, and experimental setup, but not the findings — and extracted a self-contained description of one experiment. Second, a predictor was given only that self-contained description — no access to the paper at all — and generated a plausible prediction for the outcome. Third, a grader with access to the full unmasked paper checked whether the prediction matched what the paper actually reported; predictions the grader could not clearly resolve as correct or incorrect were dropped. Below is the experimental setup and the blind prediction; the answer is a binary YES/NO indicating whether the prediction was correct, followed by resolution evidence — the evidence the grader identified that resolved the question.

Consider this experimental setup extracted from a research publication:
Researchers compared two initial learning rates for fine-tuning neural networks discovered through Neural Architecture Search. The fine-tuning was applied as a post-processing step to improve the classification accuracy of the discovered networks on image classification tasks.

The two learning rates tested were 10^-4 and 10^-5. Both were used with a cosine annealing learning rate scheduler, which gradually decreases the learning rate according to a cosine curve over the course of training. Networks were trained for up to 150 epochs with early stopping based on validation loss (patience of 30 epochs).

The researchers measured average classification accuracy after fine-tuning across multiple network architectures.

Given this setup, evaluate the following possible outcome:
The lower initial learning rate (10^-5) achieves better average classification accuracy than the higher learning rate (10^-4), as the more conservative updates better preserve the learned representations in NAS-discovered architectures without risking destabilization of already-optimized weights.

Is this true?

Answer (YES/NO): NO